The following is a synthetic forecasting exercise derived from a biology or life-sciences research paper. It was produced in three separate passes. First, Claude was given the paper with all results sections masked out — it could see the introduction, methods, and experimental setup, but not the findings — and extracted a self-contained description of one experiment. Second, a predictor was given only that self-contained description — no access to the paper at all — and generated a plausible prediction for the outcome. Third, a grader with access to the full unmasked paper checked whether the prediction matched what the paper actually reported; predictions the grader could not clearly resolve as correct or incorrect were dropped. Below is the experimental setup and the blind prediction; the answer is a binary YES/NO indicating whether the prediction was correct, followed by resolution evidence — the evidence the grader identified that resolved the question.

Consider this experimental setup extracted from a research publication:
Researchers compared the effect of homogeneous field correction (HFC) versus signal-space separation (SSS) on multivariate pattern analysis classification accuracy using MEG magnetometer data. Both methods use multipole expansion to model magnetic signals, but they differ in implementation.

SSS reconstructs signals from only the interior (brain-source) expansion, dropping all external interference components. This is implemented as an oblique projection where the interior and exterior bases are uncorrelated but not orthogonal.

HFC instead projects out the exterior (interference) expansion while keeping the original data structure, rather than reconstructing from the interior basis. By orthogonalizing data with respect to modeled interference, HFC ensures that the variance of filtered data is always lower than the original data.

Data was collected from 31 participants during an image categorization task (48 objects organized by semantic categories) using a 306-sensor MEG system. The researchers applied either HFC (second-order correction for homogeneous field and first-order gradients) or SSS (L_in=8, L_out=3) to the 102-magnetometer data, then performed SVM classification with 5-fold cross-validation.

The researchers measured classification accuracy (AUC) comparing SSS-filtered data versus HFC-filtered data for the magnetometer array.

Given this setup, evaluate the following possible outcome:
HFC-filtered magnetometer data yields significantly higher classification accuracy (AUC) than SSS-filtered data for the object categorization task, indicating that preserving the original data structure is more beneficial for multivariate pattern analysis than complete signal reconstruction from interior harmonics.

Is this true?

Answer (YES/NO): YES